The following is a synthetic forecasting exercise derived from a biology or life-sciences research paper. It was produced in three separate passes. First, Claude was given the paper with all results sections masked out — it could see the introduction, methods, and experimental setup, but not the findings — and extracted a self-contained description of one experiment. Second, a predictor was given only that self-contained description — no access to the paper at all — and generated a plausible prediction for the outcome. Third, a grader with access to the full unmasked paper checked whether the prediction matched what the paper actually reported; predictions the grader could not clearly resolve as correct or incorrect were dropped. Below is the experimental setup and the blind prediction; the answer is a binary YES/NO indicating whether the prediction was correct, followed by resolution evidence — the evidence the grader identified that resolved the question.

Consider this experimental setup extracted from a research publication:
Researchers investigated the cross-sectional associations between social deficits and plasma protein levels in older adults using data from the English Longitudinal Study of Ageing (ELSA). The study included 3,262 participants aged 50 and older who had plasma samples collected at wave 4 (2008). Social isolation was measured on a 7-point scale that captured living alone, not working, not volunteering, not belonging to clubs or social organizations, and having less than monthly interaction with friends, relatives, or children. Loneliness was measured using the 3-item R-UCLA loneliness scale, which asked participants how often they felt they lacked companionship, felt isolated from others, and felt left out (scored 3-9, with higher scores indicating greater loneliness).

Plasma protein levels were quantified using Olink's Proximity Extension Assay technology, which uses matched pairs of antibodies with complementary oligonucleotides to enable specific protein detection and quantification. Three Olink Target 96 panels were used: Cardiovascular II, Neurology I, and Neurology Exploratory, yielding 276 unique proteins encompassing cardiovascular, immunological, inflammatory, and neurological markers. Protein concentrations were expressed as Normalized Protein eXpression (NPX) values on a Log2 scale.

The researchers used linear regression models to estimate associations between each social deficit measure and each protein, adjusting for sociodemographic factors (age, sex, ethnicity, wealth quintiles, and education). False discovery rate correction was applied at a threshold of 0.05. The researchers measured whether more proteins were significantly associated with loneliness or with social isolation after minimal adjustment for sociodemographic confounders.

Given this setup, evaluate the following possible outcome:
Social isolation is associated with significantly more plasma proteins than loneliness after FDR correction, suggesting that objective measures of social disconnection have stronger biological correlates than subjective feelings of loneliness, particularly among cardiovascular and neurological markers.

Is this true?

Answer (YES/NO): YES